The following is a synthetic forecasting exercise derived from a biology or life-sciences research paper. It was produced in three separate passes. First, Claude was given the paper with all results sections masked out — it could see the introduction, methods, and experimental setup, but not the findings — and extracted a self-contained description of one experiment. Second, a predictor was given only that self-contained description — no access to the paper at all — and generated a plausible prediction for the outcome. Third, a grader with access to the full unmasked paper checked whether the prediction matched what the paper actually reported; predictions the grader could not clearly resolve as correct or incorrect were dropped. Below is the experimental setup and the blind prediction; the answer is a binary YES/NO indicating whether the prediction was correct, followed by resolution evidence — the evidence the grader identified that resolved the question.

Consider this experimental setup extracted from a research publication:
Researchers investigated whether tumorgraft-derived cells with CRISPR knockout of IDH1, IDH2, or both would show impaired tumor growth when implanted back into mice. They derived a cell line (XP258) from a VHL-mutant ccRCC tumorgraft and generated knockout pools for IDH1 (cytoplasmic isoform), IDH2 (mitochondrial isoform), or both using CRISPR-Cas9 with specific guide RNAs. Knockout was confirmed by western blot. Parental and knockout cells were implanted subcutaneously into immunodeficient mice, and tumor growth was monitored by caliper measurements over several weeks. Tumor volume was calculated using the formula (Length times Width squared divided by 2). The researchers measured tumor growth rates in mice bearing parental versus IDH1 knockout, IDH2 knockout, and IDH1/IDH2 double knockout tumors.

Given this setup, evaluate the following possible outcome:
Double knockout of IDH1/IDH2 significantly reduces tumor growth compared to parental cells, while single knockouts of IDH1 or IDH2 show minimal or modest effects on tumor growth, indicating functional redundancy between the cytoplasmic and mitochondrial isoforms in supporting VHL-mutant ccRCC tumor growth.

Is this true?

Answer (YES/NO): NO